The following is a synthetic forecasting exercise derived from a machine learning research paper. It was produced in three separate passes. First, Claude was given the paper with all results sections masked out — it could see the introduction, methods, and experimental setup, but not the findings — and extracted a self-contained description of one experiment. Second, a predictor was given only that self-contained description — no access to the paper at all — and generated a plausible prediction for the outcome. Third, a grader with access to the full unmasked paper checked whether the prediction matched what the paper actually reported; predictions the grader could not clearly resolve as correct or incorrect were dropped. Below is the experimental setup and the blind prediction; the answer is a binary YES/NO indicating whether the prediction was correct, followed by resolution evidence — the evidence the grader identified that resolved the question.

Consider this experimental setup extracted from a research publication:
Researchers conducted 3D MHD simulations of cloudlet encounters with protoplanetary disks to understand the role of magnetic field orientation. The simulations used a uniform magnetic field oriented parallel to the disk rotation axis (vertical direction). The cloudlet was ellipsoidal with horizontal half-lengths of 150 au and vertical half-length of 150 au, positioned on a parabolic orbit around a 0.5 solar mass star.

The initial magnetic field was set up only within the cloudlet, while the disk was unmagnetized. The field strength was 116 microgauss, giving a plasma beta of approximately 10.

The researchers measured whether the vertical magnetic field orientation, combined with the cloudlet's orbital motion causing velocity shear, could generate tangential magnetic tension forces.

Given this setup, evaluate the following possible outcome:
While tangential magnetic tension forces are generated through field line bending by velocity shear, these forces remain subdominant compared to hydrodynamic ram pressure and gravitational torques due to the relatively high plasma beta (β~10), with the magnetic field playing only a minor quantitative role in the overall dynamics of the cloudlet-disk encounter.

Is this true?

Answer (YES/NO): NO